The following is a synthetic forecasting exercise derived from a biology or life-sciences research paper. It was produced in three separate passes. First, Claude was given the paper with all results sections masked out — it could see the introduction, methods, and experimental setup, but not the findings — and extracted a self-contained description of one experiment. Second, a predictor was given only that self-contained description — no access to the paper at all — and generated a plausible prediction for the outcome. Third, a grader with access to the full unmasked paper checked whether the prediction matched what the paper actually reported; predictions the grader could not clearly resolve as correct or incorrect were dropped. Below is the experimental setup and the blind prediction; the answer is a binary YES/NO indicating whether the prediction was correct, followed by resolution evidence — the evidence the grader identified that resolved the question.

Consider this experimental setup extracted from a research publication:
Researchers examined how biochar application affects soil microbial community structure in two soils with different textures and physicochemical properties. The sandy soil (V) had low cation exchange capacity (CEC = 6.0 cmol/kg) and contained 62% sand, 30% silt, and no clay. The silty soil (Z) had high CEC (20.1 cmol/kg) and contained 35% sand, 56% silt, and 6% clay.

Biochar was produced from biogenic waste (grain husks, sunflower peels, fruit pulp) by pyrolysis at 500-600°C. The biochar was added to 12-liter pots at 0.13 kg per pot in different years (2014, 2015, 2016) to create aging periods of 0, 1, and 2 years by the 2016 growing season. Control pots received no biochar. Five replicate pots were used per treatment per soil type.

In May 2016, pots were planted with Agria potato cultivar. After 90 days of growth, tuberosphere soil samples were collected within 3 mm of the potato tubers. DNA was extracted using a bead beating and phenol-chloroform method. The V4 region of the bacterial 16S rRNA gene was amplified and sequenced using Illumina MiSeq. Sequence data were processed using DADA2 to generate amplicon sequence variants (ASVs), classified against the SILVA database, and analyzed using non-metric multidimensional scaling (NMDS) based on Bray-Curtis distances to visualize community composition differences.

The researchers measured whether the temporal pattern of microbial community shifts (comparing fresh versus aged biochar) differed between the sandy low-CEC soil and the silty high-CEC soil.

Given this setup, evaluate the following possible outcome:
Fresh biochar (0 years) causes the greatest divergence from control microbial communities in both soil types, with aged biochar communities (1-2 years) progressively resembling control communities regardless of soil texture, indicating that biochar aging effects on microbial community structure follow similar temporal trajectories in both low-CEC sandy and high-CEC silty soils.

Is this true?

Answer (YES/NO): NO